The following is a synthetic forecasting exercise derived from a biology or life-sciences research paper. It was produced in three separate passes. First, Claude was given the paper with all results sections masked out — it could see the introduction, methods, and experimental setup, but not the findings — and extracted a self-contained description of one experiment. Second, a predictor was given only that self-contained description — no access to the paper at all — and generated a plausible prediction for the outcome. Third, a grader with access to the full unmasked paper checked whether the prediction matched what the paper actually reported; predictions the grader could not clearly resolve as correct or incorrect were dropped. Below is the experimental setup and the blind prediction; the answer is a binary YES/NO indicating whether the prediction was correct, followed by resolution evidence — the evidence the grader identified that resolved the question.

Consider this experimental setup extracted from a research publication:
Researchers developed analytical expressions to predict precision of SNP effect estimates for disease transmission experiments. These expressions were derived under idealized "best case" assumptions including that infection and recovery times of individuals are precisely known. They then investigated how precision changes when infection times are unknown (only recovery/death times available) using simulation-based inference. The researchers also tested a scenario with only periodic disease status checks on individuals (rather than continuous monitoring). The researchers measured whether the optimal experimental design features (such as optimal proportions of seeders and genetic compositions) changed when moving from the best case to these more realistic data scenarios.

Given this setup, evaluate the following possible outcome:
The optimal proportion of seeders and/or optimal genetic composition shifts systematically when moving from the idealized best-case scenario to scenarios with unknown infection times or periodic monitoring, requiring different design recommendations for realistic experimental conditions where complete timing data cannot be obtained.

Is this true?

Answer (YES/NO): NO